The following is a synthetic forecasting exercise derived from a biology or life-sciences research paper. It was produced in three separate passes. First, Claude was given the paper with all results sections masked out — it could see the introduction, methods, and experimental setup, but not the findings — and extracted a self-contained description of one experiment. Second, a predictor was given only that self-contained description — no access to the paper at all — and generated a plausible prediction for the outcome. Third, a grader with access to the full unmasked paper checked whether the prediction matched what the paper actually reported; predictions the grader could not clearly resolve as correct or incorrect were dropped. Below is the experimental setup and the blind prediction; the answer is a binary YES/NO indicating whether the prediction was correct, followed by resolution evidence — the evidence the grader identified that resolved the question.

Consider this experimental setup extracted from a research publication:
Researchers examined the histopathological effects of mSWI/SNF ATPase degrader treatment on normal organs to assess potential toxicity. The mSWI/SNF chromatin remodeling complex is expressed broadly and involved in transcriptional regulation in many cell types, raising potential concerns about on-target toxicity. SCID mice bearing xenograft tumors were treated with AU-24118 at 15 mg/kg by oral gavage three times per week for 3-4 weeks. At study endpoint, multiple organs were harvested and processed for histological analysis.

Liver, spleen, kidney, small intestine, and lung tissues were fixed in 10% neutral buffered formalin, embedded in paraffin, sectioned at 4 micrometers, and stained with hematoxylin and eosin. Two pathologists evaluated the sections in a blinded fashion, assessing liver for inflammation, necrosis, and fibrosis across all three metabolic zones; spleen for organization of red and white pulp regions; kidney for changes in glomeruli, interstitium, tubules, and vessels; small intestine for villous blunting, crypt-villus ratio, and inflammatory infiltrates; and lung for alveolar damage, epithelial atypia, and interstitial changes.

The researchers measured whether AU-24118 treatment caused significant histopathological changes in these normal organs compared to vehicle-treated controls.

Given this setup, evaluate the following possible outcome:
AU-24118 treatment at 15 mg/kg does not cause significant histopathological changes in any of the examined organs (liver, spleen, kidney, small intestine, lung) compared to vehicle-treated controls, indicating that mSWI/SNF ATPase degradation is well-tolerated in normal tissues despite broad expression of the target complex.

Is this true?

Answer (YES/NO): YES